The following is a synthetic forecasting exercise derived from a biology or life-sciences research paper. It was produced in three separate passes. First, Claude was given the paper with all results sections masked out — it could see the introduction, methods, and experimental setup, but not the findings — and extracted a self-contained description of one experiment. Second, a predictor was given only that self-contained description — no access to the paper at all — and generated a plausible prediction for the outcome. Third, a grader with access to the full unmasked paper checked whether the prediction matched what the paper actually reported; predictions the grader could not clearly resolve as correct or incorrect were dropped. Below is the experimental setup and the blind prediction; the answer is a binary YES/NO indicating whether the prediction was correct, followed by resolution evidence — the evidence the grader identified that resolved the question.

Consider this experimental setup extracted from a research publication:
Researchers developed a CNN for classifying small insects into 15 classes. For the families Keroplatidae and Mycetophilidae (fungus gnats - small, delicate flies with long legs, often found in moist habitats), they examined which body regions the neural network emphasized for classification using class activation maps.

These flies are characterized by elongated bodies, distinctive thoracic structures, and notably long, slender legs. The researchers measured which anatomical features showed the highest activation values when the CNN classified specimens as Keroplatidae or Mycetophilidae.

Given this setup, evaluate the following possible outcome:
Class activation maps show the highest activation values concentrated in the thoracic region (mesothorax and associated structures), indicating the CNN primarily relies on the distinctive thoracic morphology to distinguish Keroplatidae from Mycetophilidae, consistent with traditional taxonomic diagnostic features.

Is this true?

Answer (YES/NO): NO